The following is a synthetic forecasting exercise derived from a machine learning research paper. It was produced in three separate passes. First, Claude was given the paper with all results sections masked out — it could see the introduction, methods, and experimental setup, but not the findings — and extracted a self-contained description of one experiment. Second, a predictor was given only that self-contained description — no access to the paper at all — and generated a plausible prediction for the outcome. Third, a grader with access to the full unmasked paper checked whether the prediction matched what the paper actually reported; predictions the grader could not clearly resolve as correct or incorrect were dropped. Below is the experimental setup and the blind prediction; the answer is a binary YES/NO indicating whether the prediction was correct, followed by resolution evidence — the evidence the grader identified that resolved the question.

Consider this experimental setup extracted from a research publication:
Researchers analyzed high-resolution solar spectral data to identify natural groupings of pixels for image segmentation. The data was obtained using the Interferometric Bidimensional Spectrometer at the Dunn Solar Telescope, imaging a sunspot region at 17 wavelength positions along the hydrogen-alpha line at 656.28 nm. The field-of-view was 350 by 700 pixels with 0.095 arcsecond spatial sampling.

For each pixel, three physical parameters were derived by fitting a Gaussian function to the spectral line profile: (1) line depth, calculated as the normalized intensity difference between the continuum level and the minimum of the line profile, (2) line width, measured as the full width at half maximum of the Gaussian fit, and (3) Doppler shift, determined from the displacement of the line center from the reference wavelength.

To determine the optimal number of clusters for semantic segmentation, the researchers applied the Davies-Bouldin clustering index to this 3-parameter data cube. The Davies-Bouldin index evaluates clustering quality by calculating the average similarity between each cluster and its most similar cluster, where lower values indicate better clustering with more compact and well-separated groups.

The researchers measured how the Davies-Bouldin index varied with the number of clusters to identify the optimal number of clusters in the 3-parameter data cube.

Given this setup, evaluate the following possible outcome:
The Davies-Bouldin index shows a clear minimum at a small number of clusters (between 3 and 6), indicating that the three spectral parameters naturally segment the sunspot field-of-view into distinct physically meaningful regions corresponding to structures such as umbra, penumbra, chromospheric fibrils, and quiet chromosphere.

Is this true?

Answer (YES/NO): NO